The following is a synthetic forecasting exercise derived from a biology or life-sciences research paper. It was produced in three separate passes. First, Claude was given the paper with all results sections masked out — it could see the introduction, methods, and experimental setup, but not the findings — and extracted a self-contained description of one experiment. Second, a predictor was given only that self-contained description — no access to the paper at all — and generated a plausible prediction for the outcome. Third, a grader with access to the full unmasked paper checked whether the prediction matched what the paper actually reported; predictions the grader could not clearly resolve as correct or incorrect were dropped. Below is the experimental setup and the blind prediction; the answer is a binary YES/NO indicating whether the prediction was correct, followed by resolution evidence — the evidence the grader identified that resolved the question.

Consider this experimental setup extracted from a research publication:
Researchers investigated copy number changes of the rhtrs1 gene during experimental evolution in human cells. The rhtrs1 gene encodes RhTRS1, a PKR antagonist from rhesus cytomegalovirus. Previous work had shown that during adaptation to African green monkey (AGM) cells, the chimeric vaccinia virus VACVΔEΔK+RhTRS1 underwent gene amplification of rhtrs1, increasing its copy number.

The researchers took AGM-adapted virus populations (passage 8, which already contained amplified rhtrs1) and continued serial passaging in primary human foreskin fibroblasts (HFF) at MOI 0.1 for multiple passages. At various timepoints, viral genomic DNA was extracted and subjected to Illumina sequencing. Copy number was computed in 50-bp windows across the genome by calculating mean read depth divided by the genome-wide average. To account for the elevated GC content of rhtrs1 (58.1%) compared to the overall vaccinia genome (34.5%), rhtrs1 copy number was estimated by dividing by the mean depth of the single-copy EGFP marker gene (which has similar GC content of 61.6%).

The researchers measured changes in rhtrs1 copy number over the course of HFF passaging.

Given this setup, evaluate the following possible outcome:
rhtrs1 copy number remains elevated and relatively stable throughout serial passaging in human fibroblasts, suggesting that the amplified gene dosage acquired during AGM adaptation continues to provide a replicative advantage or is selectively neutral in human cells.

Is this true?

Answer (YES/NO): NO